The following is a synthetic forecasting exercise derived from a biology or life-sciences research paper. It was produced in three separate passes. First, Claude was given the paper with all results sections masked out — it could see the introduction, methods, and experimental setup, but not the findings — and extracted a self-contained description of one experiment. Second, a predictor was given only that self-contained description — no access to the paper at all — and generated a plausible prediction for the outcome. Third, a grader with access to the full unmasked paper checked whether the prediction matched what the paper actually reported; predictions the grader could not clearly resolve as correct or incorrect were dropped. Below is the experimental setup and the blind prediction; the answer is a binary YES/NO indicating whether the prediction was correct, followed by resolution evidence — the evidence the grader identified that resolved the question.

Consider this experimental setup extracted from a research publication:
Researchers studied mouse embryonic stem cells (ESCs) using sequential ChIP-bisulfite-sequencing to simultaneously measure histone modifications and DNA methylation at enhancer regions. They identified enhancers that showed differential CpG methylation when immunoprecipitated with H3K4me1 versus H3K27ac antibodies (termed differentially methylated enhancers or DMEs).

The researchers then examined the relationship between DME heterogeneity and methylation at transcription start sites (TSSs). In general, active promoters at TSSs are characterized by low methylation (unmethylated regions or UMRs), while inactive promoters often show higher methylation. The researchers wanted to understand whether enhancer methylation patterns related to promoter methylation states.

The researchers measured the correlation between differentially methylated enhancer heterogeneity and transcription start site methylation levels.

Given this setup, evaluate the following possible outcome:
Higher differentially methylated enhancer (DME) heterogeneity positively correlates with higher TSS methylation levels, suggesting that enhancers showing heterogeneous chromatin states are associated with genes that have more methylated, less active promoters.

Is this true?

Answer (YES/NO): NO